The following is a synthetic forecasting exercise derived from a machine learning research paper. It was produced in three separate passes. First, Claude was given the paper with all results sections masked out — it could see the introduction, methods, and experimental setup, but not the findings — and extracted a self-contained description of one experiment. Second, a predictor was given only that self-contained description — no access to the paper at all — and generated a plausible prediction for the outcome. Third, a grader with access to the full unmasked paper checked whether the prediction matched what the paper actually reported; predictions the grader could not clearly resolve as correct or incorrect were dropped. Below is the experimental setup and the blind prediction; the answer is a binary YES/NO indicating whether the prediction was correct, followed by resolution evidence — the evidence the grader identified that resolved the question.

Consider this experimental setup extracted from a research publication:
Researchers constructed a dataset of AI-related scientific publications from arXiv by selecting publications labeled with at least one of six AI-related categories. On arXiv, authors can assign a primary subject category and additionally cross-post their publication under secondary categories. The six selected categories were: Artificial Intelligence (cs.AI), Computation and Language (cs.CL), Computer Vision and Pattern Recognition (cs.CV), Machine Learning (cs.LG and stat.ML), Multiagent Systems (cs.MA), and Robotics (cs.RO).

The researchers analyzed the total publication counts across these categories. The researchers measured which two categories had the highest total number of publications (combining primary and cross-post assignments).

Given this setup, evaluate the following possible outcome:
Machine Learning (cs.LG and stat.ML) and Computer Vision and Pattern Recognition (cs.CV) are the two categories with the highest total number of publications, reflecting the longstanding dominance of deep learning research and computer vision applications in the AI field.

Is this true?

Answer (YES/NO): YES